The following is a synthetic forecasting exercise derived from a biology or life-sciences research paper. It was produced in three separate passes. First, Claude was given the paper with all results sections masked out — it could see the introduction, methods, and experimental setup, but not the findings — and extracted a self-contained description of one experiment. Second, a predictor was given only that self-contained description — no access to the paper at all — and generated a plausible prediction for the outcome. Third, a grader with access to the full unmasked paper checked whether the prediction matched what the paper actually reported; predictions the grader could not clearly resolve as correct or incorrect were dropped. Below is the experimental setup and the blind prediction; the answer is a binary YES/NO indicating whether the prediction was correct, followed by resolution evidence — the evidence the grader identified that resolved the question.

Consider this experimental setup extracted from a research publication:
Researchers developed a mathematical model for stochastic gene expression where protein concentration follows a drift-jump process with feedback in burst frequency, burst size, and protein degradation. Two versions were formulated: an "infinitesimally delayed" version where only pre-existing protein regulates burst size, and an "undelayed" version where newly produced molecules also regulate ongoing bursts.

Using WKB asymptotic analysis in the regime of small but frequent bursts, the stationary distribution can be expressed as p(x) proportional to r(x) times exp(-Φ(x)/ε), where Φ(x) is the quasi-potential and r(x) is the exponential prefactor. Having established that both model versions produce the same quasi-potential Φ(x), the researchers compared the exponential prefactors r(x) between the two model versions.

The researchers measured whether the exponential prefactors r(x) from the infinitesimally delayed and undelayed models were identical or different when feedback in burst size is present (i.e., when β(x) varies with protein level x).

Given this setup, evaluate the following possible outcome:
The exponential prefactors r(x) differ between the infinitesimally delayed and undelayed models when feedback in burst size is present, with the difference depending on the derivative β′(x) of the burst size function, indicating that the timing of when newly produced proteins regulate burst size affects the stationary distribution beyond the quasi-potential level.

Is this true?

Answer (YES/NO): YES